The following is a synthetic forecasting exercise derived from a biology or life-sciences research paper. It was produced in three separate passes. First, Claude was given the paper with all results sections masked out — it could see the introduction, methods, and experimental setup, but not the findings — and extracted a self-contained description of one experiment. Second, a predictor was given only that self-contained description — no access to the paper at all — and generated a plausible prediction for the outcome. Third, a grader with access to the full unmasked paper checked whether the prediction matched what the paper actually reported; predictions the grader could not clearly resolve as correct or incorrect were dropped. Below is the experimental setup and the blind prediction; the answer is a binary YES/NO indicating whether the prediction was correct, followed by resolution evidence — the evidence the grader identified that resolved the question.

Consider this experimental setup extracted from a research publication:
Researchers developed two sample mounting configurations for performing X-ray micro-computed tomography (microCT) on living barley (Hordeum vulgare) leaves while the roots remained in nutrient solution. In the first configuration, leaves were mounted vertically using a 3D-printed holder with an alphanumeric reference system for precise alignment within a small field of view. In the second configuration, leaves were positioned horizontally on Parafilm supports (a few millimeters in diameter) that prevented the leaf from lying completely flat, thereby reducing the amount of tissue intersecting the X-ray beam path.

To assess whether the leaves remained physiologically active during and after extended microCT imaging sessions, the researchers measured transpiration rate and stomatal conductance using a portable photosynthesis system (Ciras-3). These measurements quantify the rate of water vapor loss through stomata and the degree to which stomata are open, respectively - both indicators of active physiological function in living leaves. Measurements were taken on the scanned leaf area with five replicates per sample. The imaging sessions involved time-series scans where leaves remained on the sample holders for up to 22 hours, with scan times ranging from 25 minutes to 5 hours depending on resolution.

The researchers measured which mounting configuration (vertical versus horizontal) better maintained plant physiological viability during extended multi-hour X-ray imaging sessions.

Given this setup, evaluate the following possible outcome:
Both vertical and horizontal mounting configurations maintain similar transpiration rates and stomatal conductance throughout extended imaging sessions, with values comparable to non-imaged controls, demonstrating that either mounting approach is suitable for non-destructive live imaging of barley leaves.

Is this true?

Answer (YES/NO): NO